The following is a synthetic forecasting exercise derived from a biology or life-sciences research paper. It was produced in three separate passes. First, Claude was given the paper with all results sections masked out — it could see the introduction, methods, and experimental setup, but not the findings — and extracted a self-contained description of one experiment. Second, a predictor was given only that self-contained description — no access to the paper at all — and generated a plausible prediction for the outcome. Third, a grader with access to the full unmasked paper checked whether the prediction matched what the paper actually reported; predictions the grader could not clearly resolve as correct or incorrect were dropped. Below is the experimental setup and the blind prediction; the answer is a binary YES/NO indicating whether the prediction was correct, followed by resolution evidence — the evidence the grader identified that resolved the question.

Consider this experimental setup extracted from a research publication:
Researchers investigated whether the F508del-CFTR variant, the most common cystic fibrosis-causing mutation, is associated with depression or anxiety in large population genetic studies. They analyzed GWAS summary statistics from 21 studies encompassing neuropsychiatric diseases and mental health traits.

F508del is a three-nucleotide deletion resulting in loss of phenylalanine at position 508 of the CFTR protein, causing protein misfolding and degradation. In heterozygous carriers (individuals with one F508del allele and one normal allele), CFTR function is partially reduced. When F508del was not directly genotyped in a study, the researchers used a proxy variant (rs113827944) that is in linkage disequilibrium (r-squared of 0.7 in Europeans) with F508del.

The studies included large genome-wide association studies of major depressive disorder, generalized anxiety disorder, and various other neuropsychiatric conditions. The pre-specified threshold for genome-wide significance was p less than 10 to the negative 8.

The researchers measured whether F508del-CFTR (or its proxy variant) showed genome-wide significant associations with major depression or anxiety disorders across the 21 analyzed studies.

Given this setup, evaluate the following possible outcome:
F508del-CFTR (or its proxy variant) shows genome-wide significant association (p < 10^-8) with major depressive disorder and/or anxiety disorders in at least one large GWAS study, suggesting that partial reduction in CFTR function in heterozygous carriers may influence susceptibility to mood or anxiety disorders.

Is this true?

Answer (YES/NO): NO